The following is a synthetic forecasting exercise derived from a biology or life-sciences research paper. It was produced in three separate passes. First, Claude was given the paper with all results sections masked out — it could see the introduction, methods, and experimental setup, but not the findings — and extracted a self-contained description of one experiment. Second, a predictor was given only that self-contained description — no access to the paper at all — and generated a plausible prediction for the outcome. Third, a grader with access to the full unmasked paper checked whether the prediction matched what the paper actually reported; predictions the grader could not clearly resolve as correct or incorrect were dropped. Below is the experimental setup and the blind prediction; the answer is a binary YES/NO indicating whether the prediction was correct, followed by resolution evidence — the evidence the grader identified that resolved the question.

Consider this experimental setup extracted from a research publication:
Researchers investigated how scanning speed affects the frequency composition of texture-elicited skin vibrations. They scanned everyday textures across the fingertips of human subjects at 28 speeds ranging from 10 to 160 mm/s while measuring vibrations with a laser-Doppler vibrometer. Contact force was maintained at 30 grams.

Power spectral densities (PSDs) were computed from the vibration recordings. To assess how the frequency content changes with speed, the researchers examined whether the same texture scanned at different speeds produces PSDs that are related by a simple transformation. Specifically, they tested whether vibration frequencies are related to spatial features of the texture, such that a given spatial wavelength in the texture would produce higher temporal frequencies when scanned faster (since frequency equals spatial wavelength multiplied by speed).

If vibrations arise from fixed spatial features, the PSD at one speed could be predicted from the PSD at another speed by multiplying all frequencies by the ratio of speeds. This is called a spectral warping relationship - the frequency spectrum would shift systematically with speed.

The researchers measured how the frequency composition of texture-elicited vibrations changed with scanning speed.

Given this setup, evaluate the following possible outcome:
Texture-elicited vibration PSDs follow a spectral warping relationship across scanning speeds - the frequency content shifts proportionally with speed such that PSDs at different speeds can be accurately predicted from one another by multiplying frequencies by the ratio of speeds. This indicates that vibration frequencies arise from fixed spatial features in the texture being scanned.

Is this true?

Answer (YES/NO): YES